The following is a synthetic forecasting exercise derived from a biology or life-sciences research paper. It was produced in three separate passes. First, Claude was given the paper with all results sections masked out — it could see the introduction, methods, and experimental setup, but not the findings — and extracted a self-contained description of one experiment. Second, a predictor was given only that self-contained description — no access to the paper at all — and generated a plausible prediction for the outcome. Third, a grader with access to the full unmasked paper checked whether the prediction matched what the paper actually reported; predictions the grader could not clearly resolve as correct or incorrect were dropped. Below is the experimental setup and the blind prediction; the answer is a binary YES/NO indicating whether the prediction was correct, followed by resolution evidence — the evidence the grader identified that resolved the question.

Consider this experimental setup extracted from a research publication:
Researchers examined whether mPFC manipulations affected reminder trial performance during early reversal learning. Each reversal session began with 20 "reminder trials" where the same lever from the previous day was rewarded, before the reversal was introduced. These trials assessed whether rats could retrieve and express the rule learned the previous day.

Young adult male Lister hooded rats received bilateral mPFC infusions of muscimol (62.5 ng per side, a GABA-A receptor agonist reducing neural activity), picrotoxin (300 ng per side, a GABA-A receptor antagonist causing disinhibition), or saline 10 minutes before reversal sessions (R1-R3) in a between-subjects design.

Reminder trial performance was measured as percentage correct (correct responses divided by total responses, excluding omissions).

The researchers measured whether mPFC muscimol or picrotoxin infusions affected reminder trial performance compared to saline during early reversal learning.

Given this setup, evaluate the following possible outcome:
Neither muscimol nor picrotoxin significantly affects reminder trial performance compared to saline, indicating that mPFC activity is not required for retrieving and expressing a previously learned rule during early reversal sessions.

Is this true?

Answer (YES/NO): NO